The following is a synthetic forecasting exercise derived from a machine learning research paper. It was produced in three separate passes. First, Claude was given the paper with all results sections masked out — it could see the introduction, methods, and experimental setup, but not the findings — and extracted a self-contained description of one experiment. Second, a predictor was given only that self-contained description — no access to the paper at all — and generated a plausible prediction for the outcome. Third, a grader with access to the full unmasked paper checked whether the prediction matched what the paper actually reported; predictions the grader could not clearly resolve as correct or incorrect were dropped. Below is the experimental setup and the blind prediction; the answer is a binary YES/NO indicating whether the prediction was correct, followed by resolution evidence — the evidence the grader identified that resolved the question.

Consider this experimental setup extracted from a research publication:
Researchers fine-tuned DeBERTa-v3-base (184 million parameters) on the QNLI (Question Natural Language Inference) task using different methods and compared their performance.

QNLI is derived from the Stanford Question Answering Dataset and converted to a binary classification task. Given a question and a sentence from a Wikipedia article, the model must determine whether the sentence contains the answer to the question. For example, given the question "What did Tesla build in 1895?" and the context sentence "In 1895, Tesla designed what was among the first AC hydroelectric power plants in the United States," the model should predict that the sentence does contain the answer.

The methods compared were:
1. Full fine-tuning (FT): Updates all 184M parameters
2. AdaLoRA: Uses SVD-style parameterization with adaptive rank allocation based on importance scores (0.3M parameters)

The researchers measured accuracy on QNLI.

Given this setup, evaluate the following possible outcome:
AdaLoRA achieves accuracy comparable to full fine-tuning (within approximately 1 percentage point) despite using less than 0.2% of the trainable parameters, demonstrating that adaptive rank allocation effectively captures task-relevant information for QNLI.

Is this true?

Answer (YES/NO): YES